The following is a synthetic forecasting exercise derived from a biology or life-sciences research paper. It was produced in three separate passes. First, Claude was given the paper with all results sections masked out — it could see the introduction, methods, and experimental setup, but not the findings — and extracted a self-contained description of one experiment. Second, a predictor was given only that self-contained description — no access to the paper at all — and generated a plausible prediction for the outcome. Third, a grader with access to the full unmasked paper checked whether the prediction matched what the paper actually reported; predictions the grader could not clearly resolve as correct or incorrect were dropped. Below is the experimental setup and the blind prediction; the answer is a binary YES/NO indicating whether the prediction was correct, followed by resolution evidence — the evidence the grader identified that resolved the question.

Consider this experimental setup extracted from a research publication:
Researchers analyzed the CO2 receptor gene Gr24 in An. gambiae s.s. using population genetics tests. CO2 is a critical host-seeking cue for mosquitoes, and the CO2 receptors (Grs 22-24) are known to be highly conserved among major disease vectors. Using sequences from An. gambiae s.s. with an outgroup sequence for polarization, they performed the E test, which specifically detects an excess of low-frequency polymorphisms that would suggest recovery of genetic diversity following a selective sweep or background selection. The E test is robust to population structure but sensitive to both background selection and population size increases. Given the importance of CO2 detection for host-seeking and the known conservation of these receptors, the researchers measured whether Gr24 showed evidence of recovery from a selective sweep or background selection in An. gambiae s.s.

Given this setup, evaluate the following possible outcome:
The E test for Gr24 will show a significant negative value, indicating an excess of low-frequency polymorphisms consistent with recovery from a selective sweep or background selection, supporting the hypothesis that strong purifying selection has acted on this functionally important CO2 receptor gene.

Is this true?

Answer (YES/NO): YES